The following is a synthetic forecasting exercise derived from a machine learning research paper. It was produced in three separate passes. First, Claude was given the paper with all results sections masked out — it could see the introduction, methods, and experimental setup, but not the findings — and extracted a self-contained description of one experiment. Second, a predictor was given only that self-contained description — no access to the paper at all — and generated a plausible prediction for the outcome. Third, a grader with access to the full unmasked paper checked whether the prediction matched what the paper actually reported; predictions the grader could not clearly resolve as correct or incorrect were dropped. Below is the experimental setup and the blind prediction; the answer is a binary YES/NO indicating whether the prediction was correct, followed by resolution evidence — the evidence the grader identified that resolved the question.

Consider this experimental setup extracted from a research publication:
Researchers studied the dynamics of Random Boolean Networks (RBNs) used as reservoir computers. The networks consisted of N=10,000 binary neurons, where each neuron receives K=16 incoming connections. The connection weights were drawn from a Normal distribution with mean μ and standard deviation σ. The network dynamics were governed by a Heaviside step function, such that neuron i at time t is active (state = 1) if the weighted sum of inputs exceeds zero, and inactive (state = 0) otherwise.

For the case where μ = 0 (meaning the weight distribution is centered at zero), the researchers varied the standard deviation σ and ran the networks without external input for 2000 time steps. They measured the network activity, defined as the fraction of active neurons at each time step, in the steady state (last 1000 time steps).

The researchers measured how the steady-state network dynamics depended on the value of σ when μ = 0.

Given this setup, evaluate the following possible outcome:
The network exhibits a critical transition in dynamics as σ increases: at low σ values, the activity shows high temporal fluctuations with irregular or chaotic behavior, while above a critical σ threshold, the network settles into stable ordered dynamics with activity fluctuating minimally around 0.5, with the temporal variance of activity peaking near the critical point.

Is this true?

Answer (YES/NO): NO